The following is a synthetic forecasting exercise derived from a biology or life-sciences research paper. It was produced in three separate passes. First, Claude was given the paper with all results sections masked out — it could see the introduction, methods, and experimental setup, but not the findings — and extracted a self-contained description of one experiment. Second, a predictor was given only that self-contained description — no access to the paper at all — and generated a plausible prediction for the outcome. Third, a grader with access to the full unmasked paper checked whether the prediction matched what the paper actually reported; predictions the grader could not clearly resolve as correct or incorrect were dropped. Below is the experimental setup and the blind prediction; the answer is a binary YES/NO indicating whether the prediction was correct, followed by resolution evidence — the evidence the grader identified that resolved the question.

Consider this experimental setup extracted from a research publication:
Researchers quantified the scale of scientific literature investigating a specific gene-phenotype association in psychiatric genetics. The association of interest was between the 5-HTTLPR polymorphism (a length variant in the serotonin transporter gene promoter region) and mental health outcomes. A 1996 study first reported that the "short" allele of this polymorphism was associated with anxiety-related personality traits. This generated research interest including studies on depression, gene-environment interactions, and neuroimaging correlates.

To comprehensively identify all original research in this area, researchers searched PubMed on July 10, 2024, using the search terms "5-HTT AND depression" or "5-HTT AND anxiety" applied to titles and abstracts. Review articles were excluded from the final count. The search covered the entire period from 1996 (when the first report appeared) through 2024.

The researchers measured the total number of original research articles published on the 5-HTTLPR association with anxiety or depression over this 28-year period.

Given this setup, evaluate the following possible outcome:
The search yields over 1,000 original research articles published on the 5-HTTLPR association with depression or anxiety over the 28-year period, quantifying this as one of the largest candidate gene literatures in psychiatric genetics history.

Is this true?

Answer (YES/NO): YES